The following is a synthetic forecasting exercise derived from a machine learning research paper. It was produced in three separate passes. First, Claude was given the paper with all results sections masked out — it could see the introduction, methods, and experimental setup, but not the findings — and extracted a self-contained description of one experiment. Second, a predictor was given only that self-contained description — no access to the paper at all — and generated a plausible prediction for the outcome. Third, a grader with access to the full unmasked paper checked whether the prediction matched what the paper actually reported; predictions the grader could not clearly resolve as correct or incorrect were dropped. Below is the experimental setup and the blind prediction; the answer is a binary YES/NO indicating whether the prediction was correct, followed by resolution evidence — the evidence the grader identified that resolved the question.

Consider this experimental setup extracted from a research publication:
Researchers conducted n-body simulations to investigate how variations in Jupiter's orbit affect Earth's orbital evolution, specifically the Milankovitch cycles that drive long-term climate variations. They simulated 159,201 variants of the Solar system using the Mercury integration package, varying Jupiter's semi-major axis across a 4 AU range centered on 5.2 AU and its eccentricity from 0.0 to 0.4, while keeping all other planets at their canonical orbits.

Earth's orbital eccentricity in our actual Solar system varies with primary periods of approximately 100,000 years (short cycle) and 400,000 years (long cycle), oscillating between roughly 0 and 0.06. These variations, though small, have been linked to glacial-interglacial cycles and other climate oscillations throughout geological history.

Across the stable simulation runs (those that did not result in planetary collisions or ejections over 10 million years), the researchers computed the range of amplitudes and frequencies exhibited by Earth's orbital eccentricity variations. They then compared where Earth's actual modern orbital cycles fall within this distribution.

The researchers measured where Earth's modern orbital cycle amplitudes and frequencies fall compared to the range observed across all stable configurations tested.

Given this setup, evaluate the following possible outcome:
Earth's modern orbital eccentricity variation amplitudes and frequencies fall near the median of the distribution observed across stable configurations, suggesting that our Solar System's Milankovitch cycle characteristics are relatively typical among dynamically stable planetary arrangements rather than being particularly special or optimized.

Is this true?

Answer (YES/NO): YES